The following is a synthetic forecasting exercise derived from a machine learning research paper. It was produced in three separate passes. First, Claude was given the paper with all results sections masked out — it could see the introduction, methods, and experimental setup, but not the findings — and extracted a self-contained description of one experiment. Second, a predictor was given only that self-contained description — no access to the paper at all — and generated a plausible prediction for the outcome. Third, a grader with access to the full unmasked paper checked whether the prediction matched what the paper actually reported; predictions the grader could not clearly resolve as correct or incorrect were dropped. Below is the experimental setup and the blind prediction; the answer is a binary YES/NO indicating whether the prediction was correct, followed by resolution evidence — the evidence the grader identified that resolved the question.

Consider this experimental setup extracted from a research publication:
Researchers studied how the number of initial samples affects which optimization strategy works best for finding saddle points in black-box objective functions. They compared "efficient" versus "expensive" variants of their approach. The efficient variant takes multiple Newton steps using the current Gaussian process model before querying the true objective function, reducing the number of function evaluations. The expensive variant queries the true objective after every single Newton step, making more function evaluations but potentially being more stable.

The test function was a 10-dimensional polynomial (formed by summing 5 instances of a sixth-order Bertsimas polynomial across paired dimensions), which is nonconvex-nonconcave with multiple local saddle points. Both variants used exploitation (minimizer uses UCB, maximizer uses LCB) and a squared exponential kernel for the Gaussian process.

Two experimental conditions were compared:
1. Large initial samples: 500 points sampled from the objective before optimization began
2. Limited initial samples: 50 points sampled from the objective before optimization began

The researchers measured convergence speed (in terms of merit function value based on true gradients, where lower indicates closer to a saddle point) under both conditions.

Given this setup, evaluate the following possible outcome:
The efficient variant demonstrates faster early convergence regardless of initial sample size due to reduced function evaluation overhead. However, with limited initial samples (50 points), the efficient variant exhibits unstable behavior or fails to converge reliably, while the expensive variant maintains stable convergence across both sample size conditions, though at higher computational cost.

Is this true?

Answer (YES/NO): NO